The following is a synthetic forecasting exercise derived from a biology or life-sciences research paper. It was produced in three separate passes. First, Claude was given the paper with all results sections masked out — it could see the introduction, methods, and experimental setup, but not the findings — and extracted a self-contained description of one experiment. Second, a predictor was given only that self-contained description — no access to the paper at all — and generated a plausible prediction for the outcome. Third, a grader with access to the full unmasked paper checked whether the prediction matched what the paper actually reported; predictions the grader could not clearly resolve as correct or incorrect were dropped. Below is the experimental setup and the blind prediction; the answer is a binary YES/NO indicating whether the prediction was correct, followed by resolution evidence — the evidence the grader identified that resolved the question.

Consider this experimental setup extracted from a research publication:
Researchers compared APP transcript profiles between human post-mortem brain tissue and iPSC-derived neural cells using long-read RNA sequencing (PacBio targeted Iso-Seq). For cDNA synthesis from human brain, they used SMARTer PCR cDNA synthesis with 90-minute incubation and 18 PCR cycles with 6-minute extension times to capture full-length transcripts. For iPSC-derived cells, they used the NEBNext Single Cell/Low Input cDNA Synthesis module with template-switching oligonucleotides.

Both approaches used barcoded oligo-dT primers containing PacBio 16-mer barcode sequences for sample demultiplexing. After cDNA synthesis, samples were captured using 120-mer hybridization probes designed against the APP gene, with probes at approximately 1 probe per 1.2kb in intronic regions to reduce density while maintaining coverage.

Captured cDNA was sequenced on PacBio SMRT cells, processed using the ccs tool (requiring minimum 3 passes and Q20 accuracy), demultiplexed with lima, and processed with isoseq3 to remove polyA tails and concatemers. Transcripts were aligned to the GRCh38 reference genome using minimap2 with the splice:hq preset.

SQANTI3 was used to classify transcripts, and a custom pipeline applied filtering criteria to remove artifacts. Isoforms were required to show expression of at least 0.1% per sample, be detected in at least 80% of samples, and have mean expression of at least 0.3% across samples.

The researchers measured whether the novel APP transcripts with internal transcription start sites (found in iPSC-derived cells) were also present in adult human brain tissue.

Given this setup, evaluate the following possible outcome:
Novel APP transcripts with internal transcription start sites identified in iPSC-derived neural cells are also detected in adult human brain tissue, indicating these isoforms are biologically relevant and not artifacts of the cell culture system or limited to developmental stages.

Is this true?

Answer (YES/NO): YES